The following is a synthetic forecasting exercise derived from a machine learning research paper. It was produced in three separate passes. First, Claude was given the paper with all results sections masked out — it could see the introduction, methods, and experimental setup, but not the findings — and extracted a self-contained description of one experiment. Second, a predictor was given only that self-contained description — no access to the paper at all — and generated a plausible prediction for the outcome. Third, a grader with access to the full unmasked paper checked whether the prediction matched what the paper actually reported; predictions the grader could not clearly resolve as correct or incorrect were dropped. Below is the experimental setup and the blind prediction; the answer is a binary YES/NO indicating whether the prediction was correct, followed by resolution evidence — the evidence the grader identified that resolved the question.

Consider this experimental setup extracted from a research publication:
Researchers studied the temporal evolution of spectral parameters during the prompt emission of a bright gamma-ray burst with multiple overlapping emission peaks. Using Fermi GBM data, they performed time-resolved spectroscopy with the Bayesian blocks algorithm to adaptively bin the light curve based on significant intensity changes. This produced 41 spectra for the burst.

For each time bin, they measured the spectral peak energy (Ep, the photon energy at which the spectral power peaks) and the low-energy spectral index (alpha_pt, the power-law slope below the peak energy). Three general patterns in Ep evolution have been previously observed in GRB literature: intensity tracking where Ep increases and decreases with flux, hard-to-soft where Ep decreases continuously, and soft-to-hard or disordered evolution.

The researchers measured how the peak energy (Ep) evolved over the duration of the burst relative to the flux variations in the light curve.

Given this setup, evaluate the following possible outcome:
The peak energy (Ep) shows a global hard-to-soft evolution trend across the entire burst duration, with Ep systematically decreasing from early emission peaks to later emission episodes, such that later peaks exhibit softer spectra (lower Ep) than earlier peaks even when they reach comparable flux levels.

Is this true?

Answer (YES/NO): NO